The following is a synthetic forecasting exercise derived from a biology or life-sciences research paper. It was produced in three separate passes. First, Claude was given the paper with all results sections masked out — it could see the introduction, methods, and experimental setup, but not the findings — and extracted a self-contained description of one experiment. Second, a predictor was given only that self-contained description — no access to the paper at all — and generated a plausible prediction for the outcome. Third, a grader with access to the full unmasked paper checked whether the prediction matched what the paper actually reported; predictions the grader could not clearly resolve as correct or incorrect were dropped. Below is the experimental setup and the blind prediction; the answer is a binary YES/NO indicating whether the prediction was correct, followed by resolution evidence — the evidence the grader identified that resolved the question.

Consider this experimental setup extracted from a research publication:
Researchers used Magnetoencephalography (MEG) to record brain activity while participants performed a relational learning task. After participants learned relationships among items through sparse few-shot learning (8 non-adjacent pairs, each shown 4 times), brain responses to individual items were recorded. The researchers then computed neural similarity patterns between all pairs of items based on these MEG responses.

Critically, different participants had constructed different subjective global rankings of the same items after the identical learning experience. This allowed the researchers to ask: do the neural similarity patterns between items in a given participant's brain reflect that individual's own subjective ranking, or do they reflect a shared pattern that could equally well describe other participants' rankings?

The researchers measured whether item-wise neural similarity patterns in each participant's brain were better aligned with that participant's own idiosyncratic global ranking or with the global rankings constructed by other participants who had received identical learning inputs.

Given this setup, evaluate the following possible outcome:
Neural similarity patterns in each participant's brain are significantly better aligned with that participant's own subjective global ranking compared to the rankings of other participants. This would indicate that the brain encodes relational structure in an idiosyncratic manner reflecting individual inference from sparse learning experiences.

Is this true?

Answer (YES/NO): YES